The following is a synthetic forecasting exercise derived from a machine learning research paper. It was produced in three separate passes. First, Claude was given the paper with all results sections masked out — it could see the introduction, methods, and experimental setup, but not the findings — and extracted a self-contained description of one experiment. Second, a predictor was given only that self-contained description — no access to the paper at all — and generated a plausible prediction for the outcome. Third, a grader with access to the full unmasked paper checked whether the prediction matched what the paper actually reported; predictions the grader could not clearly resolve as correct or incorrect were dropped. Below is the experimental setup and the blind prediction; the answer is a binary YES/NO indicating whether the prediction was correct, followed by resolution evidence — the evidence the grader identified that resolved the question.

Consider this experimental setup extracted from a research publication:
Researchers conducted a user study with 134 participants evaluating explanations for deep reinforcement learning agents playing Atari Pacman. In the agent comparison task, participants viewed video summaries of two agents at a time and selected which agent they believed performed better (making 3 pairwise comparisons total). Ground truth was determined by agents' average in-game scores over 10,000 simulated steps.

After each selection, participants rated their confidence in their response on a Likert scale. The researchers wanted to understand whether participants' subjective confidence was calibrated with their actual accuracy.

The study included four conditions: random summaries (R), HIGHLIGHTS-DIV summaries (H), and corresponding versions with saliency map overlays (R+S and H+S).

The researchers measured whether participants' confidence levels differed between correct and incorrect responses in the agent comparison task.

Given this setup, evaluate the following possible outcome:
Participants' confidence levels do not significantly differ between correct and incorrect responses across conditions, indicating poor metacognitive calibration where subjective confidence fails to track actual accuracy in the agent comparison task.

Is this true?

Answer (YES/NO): YES